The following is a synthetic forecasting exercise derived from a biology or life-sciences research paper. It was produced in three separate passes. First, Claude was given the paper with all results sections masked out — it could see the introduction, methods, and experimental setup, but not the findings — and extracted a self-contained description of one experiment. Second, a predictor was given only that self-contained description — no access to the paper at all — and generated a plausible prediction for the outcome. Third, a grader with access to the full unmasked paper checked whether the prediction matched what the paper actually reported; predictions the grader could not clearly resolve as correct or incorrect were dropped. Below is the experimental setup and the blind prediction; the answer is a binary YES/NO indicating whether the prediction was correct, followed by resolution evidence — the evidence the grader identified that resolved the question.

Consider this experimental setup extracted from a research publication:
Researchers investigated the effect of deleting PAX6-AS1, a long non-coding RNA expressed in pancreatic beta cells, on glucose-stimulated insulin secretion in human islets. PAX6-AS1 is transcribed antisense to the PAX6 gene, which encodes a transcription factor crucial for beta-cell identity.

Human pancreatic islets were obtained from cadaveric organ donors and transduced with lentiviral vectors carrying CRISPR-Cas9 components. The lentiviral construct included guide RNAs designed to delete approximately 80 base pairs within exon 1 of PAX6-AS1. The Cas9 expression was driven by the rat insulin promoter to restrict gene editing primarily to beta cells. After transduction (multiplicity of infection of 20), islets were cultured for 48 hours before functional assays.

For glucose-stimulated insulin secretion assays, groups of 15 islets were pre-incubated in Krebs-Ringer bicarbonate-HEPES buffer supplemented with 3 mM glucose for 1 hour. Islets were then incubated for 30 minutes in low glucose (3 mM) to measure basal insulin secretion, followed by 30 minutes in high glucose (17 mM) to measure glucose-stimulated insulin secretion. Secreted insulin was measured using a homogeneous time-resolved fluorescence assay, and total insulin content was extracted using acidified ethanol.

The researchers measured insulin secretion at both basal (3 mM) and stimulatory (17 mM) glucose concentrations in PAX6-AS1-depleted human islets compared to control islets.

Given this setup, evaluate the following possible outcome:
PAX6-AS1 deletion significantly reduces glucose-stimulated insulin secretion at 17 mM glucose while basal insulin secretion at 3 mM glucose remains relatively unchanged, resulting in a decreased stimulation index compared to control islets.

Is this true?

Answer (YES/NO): NO